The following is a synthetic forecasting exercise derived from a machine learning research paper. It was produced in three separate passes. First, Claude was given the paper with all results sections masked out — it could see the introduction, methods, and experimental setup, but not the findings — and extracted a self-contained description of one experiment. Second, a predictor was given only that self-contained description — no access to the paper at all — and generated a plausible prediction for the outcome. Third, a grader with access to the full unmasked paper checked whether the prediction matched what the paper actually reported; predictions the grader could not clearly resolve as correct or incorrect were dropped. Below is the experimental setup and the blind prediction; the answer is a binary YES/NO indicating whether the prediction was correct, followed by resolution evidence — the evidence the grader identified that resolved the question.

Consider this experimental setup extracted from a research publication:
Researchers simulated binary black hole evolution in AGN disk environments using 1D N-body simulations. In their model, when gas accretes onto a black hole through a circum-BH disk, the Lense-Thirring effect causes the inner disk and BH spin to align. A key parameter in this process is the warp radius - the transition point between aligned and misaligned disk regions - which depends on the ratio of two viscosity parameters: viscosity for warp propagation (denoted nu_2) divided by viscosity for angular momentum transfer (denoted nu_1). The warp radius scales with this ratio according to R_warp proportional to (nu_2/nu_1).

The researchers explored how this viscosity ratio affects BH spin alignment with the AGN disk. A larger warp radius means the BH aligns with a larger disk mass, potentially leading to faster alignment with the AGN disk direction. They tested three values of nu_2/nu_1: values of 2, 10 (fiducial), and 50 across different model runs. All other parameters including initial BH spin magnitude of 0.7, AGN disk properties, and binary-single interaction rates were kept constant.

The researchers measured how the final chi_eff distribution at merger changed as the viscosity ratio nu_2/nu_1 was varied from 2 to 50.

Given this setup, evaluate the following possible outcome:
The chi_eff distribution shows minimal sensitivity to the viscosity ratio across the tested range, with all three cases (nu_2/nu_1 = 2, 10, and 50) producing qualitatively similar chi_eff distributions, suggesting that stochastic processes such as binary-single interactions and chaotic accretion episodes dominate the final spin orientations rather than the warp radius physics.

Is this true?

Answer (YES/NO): YES